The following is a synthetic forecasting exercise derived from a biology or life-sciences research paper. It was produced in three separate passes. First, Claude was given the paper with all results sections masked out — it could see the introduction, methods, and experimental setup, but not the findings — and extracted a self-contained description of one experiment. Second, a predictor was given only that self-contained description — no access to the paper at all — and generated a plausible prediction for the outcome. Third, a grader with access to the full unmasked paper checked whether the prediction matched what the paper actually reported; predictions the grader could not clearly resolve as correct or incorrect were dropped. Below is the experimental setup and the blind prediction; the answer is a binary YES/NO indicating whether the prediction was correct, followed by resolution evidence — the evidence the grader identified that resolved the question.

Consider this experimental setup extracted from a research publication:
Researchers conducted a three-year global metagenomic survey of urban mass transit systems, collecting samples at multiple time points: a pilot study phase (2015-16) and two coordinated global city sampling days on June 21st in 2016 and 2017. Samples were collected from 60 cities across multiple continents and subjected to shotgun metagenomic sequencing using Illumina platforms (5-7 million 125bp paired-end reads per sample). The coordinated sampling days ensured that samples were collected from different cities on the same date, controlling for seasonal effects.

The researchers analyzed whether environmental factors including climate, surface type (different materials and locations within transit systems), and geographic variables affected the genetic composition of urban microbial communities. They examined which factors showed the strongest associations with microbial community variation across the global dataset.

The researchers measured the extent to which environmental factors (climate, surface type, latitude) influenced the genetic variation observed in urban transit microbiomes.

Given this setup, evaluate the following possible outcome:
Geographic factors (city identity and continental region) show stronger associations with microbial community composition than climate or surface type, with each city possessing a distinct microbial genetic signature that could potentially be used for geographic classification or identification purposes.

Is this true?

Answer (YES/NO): YES